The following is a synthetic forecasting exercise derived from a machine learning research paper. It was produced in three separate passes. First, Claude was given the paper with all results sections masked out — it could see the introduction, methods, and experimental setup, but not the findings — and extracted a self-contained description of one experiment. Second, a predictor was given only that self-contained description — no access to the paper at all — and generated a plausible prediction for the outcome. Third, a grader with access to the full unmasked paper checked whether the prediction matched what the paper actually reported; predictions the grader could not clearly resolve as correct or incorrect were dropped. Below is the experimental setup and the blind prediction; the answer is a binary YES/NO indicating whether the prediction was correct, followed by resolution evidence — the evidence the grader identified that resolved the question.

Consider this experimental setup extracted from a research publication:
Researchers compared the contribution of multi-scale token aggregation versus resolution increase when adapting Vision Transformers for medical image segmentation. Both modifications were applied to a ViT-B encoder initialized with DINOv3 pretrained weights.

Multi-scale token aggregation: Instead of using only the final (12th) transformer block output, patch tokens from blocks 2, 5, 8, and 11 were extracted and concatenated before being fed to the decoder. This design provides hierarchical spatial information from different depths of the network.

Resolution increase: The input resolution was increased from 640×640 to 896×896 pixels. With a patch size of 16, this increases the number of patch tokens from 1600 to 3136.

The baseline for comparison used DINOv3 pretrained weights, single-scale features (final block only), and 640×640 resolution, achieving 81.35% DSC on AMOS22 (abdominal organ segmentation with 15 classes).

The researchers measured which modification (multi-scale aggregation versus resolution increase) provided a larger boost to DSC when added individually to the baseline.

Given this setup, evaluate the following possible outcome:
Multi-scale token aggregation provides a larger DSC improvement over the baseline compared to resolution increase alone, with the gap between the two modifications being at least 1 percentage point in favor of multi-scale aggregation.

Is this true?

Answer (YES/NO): NO